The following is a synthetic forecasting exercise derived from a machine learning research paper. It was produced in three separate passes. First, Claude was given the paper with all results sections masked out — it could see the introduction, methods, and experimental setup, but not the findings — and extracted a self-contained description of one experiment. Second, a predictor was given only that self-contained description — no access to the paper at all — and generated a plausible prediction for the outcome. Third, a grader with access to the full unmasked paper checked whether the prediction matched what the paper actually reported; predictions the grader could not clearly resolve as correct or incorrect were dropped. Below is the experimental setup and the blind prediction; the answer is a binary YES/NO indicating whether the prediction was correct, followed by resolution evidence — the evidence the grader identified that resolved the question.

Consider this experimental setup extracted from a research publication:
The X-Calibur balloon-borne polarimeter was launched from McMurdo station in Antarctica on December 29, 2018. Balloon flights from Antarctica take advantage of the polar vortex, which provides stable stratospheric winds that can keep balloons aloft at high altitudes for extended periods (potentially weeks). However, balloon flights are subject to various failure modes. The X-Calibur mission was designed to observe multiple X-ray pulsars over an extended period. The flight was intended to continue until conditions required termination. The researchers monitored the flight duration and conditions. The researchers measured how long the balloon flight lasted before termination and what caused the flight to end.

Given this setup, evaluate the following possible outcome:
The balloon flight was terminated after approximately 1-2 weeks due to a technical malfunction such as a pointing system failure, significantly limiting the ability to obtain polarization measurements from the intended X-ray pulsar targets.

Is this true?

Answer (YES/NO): NO